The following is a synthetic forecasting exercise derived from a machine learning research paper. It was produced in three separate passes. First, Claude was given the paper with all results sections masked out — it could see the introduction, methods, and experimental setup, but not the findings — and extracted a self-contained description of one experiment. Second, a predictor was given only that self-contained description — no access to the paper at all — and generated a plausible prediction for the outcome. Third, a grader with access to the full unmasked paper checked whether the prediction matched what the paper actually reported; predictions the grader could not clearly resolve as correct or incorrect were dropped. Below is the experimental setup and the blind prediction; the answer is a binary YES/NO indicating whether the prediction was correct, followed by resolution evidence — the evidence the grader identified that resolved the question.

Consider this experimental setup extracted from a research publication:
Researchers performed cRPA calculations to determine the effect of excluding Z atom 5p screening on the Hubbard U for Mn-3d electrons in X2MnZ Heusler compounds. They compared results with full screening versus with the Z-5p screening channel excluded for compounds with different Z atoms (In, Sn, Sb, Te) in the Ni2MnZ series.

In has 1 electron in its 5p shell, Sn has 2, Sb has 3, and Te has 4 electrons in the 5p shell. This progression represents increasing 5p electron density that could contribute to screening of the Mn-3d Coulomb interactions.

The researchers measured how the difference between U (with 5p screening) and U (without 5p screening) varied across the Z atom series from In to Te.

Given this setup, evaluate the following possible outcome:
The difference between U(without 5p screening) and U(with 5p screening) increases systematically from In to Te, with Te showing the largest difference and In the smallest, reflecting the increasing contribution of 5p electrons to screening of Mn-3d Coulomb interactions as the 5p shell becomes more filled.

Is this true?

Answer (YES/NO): NO